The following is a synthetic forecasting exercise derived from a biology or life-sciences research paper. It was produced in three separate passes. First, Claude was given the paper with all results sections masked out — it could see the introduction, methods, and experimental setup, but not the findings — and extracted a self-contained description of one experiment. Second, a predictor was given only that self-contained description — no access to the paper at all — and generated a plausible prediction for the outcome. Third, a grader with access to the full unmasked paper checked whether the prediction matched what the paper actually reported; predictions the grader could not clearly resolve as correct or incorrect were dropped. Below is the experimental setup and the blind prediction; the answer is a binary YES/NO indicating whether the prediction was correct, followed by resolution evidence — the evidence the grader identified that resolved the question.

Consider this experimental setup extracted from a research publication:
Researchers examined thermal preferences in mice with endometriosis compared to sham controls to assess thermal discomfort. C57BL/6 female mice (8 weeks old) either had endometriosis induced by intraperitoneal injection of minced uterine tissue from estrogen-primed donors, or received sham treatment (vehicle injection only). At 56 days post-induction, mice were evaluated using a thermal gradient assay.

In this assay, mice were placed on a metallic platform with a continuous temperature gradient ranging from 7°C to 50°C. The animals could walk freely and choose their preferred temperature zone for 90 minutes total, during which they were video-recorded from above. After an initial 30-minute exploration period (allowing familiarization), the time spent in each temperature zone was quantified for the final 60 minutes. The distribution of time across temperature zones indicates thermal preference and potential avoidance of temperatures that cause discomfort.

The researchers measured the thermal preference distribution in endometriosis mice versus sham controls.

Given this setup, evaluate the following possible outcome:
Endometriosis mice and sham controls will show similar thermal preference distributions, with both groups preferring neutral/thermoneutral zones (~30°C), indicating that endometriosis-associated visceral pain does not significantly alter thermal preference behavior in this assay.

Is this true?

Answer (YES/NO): NO